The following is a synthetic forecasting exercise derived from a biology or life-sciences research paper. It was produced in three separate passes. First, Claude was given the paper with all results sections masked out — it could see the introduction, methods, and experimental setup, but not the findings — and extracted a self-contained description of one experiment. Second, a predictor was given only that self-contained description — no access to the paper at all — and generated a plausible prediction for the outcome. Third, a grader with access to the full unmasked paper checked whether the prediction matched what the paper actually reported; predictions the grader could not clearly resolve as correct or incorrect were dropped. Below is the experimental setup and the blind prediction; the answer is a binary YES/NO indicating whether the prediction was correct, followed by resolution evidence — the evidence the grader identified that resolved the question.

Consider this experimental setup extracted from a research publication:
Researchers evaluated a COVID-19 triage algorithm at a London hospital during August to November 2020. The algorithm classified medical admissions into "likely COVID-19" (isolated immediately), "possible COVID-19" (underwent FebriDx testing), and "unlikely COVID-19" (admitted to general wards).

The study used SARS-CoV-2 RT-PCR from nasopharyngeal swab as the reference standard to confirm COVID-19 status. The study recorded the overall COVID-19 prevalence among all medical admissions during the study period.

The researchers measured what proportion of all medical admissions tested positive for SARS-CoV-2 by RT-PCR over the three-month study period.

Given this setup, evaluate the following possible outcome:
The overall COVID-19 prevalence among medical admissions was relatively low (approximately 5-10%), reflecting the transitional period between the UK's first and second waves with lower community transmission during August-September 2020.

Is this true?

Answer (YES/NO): NO